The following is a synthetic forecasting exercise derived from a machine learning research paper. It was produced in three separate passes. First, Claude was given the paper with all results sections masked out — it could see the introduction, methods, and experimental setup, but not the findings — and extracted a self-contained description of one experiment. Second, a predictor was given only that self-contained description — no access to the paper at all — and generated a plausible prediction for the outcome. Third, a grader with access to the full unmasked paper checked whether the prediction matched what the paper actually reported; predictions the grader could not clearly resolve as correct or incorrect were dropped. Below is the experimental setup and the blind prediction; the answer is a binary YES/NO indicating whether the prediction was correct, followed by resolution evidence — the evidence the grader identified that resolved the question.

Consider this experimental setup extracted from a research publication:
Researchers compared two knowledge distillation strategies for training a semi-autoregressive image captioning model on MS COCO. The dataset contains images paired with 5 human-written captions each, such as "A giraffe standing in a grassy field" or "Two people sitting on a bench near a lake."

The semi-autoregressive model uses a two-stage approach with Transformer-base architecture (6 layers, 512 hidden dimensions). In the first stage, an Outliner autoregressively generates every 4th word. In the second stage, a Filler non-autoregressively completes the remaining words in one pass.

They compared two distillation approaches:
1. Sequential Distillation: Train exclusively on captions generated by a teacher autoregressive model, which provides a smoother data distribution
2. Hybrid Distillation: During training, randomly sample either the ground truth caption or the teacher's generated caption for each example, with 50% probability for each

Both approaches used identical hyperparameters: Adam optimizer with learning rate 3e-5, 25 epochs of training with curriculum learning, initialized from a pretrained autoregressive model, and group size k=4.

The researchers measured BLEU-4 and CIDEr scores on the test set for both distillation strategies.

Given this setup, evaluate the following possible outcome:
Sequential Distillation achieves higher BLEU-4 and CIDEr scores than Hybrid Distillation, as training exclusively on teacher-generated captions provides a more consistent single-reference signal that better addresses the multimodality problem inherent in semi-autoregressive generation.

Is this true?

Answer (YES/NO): NO